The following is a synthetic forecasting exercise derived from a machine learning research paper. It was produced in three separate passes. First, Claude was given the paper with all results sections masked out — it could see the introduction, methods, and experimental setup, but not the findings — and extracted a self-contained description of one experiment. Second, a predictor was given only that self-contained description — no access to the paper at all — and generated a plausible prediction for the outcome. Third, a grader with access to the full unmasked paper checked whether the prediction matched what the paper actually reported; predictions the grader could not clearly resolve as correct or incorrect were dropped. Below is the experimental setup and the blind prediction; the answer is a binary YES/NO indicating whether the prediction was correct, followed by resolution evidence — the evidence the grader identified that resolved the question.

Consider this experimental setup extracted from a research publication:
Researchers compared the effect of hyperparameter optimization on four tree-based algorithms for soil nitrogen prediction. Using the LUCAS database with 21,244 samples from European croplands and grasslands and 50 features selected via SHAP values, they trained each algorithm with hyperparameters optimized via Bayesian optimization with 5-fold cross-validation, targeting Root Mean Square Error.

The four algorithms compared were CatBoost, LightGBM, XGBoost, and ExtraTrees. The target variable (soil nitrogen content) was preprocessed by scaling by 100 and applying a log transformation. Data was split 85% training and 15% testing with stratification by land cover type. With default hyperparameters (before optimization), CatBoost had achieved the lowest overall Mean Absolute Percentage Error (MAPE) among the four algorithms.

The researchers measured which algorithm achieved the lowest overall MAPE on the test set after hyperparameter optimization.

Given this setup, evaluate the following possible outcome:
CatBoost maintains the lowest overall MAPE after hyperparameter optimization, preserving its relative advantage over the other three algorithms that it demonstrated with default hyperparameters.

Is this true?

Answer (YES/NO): NO